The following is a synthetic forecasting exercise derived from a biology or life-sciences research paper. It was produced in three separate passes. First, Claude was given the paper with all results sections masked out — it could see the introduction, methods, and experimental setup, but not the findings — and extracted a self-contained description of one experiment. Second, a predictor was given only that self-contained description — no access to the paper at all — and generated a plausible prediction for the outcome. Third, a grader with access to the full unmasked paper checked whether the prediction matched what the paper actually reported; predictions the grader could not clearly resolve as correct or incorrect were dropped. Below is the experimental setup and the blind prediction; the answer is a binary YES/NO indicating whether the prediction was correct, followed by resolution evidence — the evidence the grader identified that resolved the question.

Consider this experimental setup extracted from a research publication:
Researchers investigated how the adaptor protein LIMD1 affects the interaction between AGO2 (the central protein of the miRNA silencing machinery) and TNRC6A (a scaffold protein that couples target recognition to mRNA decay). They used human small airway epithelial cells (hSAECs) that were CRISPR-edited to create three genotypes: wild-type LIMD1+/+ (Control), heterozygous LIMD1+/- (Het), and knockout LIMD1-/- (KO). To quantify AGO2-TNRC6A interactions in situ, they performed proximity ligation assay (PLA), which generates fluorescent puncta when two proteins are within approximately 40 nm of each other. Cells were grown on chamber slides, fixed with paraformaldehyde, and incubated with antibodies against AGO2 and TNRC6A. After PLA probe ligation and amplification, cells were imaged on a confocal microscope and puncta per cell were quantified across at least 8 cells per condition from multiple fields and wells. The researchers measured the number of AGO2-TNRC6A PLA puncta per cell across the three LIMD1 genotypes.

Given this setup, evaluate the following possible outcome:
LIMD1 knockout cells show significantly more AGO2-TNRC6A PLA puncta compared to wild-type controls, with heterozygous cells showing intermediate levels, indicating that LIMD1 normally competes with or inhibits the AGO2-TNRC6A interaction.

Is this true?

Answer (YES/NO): NO